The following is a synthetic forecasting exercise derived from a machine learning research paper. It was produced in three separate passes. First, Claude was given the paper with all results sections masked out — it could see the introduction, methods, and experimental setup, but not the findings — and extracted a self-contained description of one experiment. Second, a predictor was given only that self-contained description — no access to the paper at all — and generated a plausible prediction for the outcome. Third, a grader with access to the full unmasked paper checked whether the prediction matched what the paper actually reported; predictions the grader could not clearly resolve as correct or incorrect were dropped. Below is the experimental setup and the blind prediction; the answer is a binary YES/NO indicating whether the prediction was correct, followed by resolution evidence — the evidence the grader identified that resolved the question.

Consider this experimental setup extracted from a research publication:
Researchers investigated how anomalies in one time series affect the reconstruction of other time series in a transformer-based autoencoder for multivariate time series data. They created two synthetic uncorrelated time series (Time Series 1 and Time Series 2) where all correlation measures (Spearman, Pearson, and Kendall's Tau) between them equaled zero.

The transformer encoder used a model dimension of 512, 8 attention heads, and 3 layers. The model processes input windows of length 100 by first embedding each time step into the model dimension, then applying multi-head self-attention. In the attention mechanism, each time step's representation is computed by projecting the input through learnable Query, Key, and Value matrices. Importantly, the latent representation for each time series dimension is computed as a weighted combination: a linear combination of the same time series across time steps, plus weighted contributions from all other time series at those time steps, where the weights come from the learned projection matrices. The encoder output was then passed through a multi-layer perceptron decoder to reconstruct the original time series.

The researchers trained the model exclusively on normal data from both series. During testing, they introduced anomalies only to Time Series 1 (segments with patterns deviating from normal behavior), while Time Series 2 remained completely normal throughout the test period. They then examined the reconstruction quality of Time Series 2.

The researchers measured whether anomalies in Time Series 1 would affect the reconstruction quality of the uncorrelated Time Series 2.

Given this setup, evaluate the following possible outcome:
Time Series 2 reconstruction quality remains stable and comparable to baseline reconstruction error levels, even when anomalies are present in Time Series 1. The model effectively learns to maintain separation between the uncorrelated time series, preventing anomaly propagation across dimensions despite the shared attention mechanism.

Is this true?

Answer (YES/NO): NO